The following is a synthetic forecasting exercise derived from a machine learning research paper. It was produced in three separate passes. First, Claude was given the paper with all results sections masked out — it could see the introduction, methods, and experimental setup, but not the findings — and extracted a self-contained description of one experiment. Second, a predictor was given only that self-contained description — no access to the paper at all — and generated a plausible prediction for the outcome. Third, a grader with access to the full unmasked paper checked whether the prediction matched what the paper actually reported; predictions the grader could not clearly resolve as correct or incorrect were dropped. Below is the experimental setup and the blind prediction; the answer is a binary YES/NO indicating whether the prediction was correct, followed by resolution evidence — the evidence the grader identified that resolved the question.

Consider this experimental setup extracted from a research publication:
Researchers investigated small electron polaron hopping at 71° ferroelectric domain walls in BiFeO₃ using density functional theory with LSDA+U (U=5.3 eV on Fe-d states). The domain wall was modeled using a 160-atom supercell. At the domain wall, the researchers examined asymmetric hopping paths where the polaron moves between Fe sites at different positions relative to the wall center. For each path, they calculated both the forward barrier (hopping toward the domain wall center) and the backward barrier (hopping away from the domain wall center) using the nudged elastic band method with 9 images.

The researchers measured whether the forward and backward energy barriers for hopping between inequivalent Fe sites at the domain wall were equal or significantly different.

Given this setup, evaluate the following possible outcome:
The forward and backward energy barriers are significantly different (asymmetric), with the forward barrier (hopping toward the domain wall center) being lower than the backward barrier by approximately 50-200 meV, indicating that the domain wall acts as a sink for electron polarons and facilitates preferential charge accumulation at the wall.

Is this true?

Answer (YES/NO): YES